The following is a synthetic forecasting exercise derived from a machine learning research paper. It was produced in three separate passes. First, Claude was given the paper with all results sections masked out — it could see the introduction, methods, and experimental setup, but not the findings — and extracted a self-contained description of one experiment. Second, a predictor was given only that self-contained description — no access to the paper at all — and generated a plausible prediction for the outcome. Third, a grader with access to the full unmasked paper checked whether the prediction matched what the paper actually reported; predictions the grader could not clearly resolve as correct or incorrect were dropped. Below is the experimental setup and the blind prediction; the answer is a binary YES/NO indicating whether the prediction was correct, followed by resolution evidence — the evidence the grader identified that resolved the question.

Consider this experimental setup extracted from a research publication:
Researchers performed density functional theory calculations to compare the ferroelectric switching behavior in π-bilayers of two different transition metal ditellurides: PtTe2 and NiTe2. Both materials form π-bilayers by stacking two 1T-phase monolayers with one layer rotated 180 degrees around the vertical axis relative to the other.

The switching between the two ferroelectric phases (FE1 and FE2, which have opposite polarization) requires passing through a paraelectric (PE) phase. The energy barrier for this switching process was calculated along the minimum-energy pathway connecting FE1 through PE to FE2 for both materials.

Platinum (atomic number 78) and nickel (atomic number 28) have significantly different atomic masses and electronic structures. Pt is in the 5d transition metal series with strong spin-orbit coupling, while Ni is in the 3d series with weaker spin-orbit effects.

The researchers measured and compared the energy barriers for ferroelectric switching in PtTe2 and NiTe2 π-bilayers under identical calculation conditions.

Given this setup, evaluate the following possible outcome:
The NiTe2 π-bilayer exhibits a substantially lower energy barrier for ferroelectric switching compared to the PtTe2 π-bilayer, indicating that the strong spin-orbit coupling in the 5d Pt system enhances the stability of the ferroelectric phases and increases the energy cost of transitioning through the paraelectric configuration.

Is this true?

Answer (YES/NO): YES